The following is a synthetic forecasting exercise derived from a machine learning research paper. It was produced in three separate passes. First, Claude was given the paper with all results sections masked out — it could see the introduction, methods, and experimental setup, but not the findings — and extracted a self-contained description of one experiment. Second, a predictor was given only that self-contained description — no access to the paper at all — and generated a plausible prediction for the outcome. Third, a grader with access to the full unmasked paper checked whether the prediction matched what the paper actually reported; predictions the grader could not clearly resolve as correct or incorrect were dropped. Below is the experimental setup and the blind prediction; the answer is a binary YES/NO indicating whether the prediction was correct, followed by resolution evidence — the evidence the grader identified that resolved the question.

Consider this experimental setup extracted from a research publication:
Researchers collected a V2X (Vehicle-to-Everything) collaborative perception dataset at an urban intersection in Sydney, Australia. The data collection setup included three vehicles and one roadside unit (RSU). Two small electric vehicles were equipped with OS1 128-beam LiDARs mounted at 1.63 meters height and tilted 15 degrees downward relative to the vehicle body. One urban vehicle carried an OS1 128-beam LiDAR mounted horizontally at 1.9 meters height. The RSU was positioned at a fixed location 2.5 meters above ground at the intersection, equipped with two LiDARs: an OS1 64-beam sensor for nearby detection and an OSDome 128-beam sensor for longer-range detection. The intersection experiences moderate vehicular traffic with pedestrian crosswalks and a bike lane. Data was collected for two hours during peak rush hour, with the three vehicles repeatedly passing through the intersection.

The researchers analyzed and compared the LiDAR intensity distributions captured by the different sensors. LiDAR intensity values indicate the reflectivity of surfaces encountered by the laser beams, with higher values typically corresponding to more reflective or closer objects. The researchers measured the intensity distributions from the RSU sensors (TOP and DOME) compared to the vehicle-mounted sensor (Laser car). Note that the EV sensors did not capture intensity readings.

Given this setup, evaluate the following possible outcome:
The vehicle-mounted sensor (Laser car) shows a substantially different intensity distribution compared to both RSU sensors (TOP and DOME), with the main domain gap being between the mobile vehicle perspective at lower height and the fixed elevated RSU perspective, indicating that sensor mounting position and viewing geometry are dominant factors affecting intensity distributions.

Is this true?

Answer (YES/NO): YES